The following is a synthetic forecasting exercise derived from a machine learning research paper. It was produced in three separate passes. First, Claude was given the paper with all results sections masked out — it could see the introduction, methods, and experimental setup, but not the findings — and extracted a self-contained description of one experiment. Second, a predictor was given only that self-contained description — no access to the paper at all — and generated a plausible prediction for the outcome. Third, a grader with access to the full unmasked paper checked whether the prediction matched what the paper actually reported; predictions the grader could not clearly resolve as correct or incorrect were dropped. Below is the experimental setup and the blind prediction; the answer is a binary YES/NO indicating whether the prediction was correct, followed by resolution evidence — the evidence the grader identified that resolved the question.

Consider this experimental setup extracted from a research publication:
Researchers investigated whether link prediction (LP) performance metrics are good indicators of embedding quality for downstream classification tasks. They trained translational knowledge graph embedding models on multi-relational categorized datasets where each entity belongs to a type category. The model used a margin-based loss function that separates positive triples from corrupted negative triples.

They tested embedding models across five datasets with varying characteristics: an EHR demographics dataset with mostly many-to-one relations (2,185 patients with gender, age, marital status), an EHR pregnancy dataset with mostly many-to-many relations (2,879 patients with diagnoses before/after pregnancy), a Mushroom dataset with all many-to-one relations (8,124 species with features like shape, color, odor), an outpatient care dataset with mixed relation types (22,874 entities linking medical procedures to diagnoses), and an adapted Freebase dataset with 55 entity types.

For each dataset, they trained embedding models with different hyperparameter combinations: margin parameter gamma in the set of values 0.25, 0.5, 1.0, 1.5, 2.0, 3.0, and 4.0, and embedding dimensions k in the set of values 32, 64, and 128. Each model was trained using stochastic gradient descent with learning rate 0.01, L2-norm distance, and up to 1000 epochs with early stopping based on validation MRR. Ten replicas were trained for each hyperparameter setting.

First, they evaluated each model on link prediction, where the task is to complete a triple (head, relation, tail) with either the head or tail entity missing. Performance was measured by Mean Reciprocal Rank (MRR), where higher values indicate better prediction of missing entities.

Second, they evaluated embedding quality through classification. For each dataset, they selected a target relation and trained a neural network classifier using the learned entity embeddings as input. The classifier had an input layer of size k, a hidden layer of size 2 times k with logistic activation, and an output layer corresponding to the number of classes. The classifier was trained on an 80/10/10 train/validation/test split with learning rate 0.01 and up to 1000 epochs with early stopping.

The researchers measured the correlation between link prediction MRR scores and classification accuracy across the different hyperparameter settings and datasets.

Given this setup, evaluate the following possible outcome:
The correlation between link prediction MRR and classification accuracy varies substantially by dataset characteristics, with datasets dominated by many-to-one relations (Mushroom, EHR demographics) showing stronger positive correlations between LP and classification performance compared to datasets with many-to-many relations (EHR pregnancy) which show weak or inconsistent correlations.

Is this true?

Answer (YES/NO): NO